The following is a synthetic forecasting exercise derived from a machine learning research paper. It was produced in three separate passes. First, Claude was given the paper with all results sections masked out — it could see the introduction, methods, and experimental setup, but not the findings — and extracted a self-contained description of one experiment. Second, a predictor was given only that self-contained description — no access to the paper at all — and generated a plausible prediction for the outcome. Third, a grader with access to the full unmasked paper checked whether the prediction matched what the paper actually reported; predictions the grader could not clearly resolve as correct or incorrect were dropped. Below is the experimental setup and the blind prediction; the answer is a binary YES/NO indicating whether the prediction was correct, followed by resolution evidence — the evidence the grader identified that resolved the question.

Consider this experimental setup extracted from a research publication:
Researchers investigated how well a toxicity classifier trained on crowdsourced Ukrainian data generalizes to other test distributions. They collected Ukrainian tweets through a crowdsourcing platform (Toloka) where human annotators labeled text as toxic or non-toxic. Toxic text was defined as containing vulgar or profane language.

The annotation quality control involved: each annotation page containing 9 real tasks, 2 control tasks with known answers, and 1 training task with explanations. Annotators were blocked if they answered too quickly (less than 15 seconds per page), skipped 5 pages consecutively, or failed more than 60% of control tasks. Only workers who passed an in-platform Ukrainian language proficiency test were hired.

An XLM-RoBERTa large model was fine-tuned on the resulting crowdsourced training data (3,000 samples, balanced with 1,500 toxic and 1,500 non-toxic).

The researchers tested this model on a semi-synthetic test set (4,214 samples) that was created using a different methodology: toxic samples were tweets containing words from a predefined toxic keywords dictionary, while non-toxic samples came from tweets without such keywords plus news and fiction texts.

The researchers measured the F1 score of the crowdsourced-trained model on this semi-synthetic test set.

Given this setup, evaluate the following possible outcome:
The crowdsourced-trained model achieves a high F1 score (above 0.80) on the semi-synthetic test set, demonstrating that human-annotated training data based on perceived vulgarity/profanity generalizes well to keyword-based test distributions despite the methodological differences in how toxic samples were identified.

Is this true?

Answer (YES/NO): YES